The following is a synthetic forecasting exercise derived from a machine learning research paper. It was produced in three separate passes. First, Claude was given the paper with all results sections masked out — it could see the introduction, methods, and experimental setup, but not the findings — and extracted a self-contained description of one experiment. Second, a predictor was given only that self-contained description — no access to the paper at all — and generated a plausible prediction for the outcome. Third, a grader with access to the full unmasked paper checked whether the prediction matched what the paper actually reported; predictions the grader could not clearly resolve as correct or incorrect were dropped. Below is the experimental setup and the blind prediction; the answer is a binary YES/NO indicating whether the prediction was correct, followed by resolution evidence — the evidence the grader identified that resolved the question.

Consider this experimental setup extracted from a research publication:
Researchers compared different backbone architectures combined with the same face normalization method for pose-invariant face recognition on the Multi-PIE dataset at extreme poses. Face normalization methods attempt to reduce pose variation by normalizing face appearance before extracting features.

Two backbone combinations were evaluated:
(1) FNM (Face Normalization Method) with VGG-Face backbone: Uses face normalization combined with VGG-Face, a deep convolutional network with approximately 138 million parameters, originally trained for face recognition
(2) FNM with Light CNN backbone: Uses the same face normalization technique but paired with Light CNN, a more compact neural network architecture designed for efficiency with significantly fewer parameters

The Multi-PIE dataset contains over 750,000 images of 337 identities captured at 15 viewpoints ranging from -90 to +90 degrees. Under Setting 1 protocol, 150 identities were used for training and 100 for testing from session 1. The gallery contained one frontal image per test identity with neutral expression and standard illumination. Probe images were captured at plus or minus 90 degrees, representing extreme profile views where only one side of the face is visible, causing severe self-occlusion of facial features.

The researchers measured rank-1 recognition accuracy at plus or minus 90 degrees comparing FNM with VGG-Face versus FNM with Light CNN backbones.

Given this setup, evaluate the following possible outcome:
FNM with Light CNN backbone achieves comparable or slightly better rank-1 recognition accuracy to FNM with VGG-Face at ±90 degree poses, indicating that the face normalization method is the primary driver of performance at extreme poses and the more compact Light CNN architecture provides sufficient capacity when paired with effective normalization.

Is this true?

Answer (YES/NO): NO